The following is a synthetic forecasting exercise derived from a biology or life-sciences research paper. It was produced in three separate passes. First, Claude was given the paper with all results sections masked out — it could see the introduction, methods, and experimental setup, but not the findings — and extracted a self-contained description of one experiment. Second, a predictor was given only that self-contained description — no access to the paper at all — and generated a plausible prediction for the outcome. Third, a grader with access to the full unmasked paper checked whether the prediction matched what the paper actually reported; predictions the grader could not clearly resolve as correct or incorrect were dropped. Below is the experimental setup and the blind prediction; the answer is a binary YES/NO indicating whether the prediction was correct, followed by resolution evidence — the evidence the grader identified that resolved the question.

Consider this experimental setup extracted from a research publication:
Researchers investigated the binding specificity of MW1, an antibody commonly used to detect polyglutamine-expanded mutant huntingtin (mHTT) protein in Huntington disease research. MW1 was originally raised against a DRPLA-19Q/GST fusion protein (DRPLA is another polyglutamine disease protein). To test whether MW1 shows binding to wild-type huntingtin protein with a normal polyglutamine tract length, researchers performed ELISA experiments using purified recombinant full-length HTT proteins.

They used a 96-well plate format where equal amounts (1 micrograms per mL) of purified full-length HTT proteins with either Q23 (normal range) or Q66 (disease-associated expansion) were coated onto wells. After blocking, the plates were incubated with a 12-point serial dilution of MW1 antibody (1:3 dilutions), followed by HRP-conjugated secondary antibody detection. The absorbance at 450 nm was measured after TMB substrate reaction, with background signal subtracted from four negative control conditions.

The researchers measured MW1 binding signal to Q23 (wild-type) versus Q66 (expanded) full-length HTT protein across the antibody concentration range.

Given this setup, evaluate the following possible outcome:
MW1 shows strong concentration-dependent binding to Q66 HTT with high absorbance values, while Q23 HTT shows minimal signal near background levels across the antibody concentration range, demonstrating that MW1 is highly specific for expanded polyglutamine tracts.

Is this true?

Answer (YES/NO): NO